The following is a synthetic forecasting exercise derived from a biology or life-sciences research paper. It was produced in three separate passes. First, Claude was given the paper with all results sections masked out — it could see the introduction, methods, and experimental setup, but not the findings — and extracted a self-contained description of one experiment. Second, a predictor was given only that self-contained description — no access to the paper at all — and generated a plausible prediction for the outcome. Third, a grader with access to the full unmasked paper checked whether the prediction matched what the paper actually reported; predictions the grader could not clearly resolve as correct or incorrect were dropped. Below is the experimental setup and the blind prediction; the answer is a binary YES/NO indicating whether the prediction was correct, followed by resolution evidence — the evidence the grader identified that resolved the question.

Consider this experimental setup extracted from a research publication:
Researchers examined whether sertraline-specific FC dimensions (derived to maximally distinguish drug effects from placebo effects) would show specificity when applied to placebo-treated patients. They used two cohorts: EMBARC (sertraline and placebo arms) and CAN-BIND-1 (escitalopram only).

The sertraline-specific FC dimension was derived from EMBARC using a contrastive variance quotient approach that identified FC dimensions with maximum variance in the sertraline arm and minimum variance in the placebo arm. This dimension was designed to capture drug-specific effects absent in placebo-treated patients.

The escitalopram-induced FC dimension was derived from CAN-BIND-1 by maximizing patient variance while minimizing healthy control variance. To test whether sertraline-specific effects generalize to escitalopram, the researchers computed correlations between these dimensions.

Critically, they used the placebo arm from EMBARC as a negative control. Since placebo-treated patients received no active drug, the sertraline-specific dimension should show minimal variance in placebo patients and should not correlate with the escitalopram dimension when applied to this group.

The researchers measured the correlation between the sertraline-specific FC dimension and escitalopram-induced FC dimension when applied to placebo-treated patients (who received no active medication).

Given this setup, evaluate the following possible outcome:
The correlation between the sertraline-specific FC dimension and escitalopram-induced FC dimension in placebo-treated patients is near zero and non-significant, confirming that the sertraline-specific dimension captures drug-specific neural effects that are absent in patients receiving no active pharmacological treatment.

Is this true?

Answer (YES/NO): YES